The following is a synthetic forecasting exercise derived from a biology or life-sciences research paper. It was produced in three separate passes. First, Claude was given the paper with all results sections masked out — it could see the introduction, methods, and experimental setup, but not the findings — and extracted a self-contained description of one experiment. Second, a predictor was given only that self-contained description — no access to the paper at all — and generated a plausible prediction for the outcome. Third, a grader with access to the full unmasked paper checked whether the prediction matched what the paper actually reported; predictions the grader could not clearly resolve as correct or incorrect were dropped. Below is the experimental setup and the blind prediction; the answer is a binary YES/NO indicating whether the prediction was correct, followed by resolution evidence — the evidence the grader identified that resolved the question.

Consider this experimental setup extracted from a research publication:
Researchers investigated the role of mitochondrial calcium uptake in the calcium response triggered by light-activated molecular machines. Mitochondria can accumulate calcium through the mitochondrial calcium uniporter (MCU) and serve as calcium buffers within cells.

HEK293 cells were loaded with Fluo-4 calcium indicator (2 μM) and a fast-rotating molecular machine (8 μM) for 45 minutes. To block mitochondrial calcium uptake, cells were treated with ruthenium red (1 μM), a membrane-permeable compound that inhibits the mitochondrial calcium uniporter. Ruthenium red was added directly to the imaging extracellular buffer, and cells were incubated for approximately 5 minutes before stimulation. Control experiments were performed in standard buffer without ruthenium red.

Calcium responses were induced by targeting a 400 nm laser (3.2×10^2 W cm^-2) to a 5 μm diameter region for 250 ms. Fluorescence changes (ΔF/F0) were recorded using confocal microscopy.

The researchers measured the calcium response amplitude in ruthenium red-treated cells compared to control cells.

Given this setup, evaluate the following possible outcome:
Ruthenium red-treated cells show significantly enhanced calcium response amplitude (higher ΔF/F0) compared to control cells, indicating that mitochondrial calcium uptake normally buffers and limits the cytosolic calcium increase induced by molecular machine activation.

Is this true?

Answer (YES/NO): NO